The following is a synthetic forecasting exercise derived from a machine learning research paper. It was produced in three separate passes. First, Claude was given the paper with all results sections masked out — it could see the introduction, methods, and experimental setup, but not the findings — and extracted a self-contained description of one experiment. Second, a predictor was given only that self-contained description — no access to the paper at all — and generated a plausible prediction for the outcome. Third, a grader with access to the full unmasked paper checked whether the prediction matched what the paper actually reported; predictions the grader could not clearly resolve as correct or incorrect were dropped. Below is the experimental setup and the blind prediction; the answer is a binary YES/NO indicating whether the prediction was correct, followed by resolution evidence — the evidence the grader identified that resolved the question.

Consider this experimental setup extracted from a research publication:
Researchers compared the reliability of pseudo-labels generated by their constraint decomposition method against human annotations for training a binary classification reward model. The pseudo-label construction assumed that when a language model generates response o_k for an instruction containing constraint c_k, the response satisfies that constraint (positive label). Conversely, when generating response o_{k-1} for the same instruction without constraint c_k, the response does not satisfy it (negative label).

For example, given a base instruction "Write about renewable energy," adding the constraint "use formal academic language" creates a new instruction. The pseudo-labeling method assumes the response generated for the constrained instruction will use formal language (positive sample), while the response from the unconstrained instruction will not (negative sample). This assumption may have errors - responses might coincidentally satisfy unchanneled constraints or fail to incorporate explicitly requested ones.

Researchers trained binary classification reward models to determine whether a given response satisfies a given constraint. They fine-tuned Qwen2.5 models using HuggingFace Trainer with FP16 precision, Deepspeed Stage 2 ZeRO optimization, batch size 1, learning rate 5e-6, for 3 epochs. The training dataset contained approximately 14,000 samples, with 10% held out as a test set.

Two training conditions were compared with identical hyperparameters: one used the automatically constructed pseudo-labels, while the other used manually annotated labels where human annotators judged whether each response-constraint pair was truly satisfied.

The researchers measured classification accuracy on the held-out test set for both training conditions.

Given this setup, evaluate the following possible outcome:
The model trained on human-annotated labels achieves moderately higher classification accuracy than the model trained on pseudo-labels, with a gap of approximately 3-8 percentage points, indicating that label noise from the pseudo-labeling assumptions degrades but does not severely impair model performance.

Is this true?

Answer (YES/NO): NO